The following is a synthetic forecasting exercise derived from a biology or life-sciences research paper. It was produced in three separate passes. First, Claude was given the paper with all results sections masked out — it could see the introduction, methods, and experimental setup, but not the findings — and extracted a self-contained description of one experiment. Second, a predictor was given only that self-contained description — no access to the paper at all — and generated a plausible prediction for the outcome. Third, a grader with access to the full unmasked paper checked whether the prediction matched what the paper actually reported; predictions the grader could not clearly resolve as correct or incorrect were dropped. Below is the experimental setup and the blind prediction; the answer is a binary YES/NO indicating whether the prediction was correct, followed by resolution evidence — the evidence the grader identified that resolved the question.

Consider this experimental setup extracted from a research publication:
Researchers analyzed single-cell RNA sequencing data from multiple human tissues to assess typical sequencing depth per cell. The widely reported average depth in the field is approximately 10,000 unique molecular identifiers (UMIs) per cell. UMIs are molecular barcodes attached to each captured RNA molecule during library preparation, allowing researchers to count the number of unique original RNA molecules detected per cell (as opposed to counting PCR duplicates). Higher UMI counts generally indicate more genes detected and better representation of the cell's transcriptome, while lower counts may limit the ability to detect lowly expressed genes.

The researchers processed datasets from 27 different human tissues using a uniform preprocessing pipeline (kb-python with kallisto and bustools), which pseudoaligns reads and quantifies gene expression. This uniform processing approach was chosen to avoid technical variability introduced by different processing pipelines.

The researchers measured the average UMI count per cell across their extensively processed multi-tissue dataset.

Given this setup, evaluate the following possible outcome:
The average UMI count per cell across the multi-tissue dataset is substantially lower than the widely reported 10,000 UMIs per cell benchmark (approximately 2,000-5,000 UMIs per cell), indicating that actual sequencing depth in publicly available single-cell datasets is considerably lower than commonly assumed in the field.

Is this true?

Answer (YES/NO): YES